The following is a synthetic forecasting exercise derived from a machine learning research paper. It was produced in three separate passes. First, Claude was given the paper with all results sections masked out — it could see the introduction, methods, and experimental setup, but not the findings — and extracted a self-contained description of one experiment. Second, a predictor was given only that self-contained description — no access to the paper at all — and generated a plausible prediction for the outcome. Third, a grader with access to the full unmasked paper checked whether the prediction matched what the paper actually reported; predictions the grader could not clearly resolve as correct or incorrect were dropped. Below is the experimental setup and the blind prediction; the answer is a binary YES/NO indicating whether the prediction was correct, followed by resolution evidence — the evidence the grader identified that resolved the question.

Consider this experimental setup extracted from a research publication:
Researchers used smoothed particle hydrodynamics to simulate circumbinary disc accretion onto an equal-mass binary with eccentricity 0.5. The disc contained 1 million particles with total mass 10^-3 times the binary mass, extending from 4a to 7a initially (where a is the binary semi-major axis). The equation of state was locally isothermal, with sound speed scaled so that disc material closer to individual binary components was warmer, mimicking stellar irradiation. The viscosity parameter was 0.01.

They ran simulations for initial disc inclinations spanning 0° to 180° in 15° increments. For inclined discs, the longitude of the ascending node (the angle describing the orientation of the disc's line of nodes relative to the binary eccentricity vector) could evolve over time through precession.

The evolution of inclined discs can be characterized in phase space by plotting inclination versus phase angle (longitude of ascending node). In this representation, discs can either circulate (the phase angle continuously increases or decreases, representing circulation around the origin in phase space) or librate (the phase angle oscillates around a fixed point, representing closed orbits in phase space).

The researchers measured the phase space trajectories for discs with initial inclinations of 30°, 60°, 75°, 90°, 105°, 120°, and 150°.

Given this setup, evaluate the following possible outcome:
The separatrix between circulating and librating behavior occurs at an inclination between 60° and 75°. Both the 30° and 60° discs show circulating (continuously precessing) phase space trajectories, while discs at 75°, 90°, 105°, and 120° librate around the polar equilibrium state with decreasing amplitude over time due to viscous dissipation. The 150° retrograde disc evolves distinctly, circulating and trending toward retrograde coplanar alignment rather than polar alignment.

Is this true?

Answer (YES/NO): NO